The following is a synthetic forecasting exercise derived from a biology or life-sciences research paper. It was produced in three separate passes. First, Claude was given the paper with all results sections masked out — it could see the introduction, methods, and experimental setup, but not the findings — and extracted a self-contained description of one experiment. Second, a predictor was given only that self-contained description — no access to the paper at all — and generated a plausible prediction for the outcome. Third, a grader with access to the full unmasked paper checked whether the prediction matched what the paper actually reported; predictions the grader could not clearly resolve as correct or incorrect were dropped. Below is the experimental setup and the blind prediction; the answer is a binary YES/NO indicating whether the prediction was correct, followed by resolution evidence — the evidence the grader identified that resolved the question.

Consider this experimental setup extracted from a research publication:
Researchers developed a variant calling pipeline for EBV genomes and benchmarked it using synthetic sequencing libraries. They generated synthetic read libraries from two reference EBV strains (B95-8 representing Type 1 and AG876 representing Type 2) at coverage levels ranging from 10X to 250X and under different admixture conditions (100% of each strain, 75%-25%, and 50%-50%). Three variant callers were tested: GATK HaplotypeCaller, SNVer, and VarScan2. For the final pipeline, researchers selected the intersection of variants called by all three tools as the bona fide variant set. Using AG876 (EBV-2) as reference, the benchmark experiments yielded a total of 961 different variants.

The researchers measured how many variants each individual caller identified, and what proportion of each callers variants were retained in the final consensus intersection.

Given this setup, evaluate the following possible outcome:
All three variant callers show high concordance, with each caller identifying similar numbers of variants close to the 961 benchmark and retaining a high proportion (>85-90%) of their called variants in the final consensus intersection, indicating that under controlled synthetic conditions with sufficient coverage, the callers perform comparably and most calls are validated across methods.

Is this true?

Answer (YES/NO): NO